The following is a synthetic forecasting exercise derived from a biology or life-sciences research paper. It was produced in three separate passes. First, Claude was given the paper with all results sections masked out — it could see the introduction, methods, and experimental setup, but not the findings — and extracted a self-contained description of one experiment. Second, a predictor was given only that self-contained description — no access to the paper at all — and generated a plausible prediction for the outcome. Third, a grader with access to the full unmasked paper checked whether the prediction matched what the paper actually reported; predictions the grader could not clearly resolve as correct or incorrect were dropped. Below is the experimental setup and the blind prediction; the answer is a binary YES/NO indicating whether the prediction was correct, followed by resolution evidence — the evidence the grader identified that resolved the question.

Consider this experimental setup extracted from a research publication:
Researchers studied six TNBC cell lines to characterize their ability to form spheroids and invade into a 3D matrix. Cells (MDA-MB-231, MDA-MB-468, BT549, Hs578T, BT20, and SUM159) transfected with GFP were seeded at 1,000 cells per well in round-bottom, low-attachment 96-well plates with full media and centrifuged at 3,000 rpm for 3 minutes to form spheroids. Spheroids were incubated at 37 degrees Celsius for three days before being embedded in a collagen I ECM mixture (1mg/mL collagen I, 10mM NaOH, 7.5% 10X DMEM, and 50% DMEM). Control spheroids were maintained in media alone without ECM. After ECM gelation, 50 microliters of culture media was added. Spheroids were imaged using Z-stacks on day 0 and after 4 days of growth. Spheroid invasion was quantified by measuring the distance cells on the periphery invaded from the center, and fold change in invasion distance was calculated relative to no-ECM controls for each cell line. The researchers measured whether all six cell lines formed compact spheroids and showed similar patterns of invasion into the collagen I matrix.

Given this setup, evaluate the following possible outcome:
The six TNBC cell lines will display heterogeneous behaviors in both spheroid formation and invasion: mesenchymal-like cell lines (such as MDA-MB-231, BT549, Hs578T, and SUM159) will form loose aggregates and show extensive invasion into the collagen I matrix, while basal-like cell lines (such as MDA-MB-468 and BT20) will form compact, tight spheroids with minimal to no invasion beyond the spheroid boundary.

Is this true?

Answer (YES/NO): NO